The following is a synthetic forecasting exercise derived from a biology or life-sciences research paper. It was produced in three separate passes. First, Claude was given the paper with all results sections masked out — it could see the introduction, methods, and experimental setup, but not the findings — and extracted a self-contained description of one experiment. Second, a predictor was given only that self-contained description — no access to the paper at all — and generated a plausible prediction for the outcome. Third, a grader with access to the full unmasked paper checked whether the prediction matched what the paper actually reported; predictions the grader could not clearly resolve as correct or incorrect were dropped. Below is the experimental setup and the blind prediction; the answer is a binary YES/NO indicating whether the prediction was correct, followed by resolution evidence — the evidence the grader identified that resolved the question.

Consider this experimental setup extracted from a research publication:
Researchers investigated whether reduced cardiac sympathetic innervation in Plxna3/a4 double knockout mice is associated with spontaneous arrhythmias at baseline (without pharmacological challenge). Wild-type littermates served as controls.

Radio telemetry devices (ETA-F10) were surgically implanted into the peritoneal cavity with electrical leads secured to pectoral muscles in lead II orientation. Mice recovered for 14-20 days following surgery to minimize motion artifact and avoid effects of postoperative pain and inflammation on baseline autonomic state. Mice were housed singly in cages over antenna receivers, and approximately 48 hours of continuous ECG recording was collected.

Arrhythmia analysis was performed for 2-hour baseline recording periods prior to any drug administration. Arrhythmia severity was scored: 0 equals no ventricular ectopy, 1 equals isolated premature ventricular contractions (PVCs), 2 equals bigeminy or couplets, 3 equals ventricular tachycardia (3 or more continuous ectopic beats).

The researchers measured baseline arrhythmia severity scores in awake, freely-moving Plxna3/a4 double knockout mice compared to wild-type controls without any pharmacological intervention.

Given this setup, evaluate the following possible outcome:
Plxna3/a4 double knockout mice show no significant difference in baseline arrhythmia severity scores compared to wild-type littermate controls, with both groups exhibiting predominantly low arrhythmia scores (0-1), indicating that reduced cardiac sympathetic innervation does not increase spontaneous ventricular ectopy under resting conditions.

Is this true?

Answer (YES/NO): NO